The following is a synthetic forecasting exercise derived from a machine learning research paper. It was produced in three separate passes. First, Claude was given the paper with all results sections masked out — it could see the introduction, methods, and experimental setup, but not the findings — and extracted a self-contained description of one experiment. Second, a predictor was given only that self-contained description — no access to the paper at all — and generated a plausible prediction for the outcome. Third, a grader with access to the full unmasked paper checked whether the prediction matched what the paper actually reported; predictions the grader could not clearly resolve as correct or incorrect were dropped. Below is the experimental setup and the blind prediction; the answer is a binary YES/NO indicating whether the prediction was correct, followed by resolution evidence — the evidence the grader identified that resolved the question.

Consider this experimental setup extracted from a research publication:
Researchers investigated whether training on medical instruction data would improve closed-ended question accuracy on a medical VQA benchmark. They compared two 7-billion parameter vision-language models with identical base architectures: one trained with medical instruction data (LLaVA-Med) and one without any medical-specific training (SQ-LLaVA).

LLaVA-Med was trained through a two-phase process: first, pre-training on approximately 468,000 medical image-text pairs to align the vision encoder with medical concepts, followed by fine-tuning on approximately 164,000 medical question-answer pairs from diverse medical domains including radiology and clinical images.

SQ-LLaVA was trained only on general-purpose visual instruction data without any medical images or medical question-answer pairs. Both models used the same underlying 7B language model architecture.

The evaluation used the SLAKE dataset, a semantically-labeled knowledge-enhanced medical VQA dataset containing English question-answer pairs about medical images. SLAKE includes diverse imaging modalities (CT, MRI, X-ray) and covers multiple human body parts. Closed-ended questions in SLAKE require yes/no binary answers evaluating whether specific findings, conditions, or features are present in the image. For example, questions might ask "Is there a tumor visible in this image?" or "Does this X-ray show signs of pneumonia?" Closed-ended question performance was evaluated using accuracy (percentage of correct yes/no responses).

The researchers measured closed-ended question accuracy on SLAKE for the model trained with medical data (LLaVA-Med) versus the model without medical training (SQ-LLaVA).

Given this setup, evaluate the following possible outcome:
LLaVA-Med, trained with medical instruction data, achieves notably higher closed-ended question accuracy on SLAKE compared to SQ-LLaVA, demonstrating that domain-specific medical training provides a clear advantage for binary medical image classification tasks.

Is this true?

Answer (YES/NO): NO